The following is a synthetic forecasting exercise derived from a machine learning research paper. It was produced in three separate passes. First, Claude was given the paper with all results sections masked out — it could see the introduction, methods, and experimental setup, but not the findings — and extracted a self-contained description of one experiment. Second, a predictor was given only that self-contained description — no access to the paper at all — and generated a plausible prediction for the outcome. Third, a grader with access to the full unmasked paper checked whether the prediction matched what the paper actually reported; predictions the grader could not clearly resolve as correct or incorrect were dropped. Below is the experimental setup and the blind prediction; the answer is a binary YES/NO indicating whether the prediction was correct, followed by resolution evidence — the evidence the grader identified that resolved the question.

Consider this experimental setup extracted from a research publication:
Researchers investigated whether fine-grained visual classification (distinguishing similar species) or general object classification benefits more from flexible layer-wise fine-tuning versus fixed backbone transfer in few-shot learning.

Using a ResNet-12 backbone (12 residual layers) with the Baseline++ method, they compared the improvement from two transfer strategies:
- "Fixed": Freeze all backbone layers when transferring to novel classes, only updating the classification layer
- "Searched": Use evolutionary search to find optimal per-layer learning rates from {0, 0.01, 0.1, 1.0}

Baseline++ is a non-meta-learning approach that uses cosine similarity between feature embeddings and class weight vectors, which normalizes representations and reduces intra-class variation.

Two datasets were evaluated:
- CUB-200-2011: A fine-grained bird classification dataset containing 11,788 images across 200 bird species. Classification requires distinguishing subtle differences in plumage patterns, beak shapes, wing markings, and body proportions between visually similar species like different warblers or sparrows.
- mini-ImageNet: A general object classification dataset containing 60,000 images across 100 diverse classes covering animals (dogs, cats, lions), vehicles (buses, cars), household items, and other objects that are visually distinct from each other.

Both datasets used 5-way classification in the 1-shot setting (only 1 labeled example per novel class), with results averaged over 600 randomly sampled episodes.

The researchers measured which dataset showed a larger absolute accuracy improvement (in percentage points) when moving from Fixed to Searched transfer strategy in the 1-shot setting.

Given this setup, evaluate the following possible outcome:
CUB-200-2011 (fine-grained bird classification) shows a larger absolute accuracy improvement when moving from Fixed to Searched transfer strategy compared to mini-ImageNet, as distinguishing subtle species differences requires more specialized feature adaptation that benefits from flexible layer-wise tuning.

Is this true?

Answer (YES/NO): NO